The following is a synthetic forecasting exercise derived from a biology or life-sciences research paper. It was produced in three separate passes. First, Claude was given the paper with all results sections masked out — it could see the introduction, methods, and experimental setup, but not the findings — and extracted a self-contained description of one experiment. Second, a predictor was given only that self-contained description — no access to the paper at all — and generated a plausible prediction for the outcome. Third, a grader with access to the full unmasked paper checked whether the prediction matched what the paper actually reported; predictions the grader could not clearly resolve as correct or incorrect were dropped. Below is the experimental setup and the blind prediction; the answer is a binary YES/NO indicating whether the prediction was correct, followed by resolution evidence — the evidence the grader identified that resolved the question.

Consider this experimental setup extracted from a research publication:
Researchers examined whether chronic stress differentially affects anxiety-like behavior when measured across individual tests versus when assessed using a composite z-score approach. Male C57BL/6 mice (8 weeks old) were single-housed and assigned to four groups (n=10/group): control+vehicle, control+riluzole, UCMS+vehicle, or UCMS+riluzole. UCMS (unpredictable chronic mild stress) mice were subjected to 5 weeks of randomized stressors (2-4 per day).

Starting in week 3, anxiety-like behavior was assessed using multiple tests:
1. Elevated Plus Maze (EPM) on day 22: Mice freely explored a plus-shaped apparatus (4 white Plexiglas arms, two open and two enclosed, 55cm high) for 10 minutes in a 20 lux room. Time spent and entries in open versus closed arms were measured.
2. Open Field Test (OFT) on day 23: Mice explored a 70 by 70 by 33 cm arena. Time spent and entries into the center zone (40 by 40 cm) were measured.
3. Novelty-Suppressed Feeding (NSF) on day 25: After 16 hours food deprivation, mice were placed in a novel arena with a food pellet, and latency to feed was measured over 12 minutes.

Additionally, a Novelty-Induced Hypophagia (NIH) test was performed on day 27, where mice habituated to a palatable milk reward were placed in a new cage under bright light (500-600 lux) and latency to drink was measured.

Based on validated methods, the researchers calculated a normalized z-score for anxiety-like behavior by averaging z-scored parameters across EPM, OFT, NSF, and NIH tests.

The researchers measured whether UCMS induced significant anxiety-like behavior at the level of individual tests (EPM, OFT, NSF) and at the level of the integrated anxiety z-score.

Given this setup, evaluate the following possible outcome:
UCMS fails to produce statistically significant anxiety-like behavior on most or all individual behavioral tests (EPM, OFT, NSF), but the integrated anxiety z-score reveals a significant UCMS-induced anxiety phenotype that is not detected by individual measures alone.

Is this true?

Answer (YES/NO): YES